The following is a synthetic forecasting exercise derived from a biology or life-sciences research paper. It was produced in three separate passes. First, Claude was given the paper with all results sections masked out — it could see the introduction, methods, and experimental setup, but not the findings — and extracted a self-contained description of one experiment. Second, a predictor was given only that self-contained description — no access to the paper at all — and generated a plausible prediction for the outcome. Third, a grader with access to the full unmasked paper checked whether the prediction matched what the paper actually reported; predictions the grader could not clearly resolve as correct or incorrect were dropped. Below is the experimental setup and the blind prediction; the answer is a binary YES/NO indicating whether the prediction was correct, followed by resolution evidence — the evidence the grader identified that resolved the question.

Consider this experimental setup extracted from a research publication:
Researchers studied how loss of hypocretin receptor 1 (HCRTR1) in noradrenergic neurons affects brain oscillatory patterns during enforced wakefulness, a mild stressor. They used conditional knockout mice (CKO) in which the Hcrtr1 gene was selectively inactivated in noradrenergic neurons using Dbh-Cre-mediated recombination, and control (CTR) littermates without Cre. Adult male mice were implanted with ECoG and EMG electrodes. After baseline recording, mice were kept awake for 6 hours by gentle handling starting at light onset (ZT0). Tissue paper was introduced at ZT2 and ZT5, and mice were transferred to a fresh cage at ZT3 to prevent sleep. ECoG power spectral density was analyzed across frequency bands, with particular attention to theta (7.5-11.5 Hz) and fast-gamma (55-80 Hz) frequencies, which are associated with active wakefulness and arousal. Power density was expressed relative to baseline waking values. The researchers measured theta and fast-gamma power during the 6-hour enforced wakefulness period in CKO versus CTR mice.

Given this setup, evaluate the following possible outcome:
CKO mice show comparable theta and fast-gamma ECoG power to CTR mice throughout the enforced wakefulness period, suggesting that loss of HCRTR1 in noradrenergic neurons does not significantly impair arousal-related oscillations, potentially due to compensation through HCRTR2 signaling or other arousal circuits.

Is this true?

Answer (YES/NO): NO